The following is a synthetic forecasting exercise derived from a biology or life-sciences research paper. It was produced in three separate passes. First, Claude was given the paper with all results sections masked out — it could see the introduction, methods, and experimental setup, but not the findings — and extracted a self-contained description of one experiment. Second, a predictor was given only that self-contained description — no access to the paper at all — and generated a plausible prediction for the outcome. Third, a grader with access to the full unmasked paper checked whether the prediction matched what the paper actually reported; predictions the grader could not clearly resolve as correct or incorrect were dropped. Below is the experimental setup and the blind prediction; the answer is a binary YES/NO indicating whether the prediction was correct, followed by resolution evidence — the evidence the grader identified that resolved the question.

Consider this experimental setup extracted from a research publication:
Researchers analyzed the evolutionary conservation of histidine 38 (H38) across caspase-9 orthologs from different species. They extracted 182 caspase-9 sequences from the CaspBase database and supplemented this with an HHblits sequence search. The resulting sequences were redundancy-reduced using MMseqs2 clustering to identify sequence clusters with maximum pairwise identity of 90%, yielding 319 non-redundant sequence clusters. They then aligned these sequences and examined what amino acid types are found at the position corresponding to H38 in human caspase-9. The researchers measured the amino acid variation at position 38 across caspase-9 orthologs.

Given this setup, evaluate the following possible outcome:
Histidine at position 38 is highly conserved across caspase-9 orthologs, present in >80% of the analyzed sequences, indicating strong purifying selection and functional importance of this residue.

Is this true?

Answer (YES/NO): NO